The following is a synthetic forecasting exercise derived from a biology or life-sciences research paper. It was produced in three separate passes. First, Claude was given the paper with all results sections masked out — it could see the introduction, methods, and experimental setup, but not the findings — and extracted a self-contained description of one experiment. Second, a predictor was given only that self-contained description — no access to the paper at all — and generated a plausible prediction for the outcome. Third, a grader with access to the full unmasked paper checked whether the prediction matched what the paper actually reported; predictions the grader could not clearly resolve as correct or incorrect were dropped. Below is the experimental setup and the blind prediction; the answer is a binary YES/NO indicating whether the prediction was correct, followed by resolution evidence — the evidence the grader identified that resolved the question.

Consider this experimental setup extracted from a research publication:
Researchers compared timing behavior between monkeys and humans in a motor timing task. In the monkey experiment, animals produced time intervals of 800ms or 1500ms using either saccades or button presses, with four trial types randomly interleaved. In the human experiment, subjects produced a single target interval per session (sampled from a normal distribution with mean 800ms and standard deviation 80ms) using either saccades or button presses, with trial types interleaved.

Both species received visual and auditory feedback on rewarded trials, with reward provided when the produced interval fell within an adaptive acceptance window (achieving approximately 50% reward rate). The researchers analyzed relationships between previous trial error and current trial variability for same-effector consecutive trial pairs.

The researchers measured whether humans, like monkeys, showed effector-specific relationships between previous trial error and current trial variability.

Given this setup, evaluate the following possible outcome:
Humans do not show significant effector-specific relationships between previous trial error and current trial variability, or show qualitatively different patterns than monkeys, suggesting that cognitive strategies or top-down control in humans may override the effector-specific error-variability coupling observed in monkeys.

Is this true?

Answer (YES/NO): NO